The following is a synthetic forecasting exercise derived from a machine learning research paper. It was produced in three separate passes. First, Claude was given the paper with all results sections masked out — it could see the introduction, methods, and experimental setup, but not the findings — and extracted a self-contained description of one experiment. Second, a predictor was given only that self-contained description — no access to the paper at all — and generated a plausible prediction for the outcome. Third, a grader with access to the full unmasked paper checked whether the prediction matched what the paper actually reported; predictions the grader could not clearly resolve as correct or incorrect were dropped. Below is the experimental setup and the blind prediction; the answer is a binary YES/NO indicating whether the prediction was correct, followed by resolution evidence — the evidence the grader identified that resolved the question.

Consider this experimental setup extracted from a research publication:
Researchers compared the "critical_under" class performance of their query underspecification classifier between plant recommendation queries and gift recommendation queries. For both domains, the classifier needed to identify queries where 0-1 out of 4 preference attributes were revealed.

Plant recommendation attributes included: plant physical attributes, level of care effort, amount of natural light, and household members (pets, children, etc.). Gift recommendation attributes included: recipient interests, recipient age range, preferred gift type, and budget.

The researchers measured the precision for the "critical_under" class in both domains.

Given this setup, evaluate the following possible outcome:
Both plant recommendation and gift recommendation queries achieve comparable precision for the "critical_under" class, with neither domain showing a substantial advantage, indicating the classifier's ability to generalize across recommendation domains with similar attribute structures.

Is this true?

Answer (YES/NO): NO